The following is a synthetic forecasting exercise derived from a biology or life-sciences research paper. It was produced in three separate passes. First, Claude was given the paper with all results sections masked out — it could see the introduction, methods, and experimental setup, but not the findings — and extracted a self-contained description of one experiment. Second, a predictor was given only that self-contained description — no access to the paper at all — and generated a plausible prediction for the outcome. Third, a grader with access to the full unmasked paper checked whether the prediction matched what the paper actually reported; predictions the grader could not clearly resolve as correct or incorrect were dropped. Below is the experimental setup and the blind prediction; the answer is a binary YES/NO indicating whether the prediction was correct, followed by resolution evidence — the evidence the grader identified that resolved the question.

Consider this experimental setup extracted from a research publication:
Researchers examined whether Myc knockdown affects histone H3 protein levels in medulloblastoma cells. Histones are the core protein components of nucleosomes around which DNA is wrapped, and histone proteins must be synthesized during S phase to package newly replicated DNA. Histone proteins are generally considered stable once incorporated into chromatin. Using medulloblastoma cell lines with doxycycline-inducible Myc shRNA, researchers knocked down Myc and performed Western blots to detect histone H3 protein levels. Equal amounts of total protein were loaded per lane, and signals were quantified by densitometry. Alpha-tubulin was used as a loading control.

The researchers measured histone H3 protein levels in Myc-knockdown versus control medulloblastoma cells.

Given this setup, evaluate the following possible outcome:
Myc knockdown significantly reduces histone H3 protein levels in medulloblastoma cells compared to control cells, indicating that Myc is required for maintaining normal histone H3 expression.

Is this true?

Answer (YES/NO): YES